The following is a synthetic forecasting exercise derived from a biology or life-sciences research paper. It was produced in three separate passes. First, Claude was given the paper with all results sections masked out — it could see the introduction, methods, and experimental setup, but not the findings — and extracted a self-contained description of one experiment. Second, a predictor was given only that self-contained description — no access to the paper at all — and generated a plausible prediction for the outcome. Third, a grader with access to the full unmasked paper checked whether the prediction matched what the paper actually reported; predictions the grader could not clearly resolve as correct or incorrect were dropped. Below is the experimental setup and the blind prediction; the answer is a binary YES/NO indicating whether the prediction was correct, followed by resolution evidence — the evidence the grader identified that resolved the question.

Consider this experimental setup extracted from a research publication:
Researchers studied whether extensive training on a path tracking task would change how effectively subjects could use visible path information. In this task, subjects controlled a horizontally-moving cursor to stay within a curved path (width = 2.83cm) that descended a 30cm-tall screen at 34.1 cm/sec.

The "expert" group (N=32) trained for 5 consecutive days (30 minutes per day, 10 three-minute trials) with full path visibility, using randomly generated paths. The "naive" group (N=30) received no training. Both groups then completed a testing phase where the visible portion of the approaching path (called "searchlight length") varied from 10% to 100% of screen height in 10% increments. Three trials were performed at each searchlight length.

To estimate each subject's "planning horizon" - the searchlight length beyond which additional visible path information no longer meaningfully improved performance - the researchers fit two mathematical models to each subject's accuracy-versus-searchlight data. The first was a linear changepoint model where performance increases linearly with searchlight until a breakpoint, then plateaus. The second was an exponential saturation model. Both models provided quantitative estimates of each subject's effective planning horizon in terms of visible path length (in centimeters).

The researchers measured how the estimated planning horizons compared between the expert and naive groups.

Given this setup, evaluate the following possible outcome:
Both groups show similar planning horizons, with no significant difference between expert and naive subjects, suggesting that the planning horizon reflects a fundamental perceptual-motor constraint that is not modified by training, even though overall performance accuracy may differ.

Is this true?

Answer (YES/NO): NO